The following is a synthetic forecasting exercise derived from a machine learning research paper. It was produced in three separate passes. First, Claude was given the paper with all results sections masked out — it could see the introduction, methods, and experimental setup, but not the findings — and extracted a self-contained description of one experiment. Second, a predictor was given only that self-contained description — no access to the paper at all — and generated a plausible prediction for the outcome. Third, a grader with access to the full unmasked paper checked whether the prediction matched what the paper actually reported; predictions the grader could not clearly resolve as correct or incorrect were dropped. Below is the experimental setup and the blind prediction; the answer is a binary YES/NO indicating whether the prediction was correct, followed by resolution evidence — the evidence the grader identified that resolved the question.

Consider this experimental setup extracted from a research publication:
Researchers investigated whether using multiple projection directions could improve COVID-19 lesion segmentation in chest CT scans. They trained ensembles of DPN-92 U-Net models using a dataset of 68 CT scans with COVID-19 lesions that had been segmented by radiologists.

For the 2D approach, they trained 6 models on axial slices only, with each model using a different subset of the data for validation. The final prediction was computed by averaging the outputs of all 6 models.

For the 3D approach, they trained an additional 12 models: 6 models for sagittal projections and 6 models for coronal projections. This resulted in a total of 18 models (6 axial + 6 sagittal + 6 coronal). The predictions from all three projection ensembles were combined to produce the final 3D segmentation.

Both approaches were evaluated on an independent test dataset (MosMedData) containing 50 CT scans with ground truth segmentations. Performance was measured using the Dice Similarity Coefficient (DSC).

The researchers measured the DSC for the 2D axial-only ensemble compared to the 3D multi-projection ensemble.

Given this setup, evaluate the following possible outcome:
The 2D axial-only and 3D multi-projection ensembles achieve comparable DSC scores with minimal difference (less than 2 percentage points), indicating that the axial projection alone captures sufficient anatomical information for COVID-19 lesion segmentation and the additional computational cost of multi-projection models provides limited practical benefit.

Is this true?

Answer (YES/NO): YES